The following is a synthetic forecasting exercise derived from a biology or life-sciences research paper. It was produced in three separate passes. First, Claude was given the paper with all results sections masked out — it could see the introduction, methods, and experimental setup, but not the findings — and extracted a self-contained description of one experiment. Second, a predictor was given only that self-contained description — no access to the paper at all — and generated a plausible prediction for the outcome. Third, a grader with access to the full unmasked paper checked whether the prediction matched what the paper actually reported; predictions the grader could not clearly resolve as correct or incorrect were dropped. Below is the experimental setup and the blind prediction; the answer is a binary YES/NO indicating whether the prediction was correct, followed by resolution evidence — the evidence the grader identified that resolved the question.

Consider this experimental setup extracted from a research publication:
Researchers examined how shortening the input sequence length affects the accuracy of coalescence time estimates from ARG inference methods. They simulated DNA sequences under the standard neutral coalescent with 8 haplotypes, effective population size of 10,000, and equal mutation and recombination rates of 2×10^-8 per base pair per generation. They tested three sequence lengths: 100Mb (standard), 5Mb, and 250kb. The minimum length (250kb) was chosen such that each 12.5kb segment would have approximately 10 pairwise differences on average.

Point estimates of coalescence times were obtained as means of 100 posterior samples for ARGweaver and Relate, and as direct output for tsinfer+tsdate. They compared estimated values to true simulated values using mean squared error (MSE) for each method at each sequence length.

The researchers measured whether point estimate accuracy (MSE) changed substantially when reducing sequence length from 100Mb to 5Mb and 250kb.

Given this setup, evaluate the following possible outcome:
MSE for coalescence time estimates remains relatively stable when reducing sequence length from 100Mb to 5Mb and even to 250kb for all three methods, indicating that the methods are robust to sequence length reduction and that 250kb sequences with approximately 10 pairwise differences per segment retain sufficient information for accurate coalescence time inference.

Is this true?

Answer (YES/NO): YES